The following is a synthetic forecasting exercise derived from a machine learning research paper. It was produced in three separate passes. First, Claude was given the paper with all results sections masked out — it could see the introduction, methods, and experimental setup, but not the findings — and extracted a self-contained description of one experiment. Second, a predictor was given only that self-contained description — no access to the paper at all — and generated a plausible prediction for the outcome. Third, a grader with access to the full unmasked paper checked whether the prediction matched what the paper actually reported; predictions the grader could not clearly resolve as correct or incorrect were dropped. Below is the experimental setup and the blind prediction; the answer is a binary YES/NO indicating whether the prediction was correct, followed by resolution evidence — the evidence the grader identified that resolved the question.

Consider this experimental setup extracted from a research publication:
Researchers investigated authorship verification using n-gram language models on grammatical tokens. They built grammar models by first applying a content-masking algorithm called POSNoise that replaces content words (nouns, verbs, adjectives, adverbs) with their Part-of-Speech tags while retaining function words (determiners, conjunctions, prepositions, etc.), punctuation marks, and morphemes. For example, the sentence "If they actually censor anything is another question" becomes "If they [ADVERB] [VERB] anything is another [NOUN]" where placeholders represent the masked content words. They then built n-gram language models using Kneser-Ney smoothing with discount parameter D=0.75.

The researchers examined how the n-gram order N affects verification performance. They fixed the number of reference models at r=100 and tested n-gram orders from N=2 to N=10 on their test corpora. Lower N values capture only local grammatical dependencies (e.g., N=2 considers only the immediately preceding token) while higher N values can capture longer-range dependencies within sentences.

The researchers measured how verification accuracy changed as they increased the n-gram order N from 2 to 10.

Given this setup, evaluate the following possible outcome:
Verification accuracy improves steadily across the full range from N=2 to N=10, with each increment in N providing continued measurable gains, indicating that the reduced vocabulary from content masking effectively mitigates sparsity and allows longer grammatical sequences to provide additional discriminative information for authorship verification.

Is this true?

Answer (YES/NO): NO